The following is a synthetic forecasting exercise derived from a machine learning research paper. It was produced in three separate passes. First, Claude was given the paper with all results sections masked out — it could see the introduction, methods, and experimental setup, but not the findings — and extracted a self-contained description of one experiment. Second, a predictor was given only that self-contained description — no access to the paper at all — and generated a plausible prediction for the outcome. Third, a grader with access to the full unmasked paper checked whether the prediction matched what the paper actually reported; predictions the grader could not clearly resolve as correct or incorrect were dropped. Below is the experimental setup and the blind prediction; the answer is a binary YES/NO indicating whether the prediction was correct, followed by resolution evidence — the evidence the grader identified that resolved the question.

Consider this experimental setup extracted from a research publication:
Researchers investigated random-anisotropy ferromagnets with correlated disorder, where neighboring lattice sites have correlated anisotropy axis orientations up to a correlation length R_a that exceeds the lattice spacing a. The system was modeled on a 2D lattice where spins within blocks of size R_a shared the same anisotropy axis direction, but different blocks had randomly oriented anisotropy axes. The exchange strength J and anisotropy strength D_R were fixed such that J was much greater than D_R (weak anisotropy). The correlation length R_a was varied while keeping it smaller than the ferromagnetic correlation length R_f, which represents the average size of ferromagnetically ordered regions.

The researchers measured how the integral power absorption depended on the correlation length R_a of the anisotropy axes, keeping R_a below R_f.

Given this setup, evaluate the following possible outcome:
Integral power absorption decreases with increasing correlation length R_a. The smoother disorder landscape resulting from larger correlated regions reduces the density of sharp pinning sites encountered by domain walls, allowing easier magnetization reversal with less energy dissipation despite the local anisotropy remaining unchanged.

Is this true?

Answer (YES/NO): NO